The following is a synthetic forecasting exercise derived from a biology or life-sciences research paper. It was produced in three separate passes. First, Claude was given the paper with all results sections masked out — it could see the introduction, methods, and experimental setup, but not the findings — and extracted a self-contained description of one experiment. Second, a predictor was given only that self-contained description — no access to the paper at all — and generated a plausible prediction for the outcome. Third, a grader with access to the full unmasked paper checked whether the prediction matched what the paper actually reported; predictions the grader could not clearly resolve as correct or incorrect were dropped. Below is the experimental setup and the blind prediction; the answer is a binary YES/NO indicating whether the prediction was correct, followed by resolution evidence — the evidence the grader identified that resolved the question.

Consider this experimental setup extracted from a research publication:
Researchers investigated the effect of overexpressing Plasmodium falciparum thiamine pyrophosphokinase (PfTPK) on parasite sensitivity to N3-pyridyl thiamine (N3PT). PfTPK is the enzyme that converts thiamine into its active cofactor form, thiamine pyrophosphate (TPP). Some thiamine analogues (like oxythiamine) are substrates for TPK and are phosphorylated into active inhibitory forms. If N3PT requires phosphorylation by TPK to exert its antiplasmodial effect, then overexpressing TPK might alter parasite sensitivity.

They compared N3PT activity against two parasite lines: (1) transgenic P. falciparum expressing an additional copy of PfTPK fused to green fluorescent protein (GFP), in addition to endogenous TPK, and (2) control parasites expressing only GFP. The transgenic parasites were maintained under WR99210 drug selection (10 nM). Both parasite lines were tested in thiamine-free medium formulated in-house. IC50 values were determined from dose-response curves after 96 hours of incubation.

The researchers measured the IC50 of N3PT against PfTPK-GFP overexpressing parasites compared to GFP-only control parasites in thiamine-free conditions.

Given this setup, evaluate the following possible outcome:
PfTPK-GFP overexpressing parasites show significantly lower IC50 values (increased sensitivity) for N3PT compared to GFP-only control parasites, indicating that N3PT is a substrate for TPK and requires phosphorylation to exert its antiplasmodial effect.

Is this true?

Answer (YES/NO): YES